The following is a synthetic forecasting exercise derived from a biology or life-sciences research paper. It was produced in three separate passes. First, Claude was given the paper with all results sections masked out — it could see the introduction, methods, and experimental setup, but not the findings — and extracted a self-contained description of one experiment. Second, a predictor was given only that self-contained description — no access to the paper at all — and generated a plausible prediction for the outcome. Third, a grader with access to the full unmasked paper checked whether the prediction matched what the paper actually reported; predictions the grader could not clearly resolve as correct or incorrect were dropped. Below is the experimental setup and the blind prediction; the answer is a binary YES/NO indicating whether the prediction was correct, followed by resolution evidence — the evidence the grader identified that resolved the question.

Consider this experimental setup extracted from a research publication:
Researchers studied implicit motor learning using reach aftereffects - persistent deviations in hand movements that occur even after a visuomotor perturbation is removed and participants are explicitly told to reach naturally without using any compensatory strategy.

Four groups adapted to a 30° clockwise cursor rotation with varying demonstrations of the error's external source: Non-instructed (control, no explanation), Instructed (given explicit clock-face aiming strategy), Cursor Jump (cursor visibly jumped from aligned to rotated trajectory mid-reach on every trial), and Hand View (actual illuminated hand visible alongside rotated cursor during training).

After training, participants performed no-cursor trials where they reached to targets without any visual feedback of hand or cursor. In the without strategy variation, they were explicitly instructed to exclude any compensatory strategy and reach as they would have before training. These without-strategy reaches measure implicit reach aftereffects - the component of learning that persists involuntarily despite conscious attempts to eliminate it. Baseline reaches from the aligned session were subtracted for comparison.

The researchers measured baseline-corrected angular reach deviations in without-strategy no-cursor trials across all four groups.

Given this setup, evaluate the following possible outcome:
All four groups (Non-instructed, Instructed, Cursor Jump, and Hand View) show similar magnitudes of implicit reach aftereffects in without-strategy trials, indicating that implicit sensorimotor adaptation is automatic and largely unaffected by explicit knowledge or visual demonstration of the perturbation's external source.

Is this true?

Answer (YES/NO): NO